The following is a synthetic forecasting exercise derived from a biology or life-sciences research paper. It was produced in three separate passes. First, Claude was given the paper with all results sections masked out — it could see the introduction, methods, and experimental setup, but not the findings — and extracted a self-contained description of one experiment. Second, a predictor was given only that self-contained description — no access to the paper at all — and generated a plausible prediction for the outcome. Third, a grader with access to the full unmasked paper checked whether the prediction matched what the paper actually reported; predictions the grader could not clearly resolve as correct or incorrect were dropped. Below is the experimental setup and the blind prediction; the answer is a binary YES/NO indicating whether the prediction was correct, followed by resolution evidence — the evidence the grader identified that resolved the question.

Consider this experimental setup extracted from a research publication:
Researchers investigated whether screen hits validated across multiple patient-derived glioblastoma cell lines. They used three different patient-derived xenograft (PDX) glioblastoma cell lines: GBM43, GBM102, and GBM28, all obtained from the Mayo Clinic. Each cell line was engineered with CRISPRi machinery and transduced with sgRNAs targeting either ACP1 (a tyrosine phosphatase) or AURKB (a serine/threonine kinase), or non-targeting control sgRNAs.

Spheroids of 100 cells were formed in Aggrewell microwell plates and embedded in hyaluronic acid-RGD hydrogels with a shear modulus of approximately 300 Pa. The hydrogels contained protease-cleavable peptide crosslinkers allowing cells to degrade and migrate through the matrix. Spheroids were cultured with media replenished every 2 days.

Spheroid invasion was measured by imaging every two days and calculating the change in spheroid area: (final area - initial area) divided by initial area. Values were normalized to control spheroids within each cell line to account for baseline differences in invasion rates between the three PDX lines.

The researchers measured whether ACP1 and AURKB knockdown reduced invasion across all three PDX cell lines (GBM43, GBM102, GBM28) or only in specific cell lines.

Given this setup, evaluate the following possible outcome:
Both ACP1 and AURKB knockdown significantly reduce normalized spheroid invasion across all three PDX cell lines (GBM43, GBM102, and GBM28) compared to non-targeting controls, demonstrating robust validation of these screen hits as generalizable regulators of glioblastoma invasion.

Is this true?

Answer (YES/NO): NO